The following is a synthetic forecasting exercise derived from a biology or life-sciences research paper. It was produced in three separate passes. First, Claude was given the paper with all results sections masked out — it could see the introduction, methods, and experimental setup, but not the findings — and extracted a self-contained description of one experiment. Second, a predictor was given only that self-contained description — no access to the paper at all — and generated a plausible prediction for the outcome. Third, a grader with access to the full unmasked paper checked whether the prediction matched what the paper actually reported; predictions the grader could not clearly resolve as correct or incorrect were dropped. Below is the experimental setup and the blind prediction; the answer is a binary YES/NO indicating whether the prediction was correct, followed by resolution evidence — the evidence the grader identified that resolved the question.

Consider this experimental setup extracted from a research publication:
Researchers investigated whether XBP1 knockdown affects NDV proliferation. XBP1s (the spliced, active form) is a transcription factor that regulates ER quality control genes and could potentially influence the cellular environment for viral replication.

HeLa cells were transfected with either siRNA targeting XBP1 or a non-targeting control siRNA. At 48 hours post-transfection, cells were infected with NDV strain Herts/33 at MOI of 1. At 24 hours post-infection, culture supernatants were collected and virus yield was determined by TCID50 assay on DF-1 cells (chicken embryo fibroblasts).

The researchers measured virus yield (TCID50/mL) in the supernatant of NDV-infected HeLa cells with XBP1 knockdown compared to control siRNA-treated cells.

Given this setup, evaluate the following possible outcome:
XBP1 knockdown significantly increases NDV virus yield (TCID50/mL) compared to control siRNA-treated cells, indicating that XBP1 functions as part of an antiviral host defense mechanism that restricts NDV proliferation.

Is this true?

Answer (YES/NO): NO